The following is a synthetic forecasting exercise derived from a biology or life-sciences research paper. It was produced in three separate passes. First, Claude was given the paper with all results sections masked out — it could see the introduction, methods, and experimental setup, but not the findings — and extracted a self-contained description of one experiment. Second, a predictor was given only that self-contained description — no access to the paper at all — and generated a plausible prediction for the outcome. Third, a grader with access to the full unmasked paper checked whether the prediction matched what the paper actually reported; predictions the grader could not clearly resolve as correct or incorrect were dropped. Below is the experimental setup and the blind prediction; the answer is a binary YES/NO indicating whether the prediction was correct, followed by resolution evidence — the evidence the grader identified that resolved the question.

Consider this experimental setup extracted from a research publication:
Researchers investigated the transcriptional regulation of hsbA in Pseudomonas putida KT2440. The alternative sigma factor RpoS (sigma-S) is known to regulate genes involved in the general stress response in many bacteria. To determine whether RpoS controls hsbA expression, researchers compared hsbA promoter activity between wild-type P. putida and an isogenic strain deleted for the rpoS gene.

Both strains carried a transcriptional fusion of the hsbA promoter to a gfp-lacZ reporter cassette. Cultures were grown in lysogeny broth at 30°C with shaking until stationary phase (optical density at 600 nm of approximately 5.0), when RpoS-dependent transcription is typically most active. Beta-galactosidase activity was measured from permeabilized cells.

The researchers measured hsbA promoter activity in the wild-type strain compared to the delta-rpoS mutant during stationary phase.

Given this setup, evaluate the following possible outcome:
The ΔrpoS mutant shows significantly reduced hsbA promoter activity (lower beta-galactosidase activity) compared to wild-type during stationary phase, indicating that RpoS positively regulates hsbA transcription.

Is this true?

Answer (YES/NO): YES